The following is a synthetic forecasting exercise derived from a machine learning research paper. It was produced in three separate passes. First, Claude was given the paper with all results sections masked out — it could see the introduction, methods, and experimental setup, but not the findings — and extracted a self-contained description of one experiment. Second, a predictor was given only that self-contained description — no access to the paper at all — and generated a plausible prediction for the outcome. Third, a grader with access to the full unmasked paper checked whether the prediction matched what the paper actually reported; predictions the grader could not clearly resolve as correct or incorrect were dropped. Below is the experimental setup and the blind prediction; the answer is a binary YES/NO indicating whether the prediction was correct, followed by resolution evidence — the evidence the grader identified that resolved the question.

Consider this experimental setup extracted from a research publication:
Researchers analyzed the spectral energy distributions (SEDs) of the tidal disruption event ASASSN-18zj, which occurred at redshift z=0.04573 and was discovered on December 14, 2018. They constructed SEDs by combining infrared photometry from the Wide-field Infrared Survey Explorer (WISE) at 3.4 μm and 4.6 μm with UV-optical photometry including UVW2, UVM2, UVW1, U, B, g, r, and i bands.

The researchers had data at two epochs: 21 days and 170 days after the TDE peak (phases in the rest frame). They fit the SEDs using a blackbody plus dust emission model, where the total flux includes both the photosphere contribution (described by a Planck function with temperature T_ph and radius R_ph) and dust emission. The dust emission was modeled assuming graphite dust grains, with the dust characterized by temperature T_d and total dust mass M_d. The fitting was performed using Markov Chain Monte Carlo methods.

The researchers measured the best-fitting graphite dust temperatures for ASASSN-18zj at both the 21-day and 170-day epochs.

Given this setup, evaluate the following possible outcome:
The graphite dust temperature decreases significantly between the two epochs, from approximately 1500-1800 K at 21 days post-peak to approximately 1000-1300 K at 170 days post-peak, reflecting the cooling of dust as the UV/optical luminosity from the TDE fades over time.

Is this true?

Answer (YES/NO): NO